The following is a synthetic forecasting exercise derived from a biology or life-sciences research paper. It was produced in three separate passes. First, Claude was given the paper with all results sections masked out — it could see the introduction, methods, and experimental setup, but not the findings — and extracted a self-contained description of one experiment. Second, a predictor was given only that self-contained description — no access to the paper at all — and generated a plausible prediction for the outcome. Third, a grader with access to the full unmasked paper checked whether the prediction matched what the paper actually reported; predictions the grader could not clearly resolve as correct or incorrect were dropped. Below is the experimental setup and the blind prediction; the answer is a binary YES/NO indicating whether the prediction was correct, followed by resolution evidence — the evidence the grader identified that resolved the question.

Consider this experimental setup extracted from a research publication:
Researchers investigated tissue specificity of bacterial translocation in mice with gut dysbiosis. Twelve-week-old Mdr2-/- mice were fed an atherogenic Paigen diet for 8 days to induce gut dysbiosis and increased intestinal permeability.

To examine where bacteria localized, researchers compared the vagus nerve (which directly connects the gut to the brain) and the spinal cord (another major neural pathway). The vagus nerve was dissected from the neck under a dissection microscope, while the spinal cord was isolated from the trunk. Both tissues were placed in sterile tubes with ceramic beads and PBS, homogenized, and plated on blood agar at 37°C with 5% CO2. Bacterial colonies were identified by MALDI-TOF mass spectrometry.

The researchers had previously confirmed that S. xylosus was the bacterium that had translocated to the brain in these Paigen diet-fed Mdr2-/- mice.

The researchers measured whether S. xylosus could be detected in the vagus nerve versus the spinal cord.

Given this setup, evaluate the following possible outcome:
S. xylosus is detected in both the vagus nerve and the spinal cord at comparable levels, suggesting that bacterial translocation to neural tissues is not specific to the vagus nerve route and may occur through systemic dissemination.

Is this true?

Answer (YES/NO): NO